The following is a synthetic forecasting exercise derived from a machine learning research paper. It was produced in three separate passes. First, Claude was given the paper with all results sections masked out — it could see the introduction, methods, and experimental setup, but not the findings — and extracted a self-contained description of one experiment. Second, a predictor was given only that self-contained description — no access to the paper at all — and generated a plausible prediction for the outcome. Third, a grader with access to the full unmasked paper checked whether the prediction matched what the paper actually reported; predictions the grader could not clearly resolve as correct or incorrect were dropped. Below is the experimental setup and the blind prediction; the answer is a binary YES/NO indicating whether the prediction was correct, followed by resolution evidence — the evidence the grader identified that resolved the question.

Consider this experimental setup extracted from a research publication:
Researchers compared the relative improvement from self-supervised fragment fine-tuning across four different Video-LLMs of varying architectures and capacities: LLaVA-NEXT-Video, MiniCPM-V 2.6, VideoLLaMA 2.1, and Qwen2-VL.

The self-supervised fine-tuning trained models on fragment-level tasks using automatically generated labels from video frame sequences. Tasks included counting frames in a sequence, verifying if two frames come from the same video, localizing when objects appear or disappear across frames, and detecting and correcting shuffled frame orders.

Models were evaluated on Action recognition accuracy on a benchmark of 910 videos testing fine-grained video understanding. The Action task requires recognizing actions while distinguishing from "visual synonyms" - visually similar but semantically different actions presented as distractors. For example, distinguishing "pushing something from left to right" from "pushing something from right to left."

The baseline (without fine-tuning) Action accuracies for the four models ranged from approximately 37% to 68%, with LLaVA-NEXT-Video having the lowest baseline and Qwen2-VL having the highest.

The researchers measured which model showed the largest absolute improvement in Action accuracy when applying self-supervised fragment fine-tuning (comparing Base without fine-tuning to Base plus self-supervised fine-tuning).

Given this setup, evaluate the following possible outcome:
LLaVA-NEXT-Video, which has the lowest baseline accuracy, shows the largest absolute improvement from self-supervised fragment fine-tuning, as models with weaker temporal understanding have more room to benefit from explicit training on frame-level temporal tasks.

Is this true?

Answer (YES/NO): NO